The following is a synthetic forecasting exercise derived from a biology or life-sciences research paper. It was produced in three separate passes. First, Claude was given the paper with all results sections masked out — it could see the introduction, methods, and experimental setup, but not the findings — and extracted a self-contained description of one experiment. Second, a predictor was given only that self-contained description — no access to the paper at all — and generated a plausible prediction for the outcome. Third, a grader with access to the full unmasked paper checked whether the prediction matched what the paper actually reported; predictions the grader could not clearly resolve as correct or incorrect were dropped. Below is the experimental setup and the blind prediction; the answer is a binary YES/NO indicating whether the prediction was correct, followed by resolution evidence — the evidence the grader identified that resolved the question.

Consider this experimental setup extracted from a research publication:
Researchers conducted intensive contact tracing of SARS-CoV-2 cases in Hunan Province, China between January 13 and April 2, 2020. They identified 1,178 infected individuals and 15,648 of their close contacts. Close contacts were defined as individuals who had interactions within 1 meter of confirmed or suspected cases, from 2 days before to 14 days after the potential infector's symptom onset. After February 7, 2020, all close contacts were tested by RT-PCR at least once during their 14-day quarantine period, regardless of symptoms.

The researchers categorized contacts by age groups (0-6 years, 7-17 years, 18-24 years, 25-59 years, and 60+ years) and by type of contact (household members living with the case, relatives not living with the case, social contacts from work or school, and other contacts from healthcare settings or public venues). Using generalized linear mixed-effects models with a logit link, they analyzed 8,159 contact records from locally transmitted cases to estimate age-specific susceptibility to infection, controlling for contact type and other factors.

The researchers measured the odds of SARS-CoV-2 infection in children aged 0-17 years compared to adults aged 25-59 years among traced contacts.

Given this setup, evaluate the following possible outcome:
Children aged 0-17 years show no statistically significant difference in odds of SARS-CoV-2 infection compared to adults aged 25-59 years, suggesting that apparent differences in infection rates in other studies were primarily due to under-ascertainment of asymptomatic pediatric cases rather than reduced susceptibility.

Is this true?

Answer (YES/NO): NO